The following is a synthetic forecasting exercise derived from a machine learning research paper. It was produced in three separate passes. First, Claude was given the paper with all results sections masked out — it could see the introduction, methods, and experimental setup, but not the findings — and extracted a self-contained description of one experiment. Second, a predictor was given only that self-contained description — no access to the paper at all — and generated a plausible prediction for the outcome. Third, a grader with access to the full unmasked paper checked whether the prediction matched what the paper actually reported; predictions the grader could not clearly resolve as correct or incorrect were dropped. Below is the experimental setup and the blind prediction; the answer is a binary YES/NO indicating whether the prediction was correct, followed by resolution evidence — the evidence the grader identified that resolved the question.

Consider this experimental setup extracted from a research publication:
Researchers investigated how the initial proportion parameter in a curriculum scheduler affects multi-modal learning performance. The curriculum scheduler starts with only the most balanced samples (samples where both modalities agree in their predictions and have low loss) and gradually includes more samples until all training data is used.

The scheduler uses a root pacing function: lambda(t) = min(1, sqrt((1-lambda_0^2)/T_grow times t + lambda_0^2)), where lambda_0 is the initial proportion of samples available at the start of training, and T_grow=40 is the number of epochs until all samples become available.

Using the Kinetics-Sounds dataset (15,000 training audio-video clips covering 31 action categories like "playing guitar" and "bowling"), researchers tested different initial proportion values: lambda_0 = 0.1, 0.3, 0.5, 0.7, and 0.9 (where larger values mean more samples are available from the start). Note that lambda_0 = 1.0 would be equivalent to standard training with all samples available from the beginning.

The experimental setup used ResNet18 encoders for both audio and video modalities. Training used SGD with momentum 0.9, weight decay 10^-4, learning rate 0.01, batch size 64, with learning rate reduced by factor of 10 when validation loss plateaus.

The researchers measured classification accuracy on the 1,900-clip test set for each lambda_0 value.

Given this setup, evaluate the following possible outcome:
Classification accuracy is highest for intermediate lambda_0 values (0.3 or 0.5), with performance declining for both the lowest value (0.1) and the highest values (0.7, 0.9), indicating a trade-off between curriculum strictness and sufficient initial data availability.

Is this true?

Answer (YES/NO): YES